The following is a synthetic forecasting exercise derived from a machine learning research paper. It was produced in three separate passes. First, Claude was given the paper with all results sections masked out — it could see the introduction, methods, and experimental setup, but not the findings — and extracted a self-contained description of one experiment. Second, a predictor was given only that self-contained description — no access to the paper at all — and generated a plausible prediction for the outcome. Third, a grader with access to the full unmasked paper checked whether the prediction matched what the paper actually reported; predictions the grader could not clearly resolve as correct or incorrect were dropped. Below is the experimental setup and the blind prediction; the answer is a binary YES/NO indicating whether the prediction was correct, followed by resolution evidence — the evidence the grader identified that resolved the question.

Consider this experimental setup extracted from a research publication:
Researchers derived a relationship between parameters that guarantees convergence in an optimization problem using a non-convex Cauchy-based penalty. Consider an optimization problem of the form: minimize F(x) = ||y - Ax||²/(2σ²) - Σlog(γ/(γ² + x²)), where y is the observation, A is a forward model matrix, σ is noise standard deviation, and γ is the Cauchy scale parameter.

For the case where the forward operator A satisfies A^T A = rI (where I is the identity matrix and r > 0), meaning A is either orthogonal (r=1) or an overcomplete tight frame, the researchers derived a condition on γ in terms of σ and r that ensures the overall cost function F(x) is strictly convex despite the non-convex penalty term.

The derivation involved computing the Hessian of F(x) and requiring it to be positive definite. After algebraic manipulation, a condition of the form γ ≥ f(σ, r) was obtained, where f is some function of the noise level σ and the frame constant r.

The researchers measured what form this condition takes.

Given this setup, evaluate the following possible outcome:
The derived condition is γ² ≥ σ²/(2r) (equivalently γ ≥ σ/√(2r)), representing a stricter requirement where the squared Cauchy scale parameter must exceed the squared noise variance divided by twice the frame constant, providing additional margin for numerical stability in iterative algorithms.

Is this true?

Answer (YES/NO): NO